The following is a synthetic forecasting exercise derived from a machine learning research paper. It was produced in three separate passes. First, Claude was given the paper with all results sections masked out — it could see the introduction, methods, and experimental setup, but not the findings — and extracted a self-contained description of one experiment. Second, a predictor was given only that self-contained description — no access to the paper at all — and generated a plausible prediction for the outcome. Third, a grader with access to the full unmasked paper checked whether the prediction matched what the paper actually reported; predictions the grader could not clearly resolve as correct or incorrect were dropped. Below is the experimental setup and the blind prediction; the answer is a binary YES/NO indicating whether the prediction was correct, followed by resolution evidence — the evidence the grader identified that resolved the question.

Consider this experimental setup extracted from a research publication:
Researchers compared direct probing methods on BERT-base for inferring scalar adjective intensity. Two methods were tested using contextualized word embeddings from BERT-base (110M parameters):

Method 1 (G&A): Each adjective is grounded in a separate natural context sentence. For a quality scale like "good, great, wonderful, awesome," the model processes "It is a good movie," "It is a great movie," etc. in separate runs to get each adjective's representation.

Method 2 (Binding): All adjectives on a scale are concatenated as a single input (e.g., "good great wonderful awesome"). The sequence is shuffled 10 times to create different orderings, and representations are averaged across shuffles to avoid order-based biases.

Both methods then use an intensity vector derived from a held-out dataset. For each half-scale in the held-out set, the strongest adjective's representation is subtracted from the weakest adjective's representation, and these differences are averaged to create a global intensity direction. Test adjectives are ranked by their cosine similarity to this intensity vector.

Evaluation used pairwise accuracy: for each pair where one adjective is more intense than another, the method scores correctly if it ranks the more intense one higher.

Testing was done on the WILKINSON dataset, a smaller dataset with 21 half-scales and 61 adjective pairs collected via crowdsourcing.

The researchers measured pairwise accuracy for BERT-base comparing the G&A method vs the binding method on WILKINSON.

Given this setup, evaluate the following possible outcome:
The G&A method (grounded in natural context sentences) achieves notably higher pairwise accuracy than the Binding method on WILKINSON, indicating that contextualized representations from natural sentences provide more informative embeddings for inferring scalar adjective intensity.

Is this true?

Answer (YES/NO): NO